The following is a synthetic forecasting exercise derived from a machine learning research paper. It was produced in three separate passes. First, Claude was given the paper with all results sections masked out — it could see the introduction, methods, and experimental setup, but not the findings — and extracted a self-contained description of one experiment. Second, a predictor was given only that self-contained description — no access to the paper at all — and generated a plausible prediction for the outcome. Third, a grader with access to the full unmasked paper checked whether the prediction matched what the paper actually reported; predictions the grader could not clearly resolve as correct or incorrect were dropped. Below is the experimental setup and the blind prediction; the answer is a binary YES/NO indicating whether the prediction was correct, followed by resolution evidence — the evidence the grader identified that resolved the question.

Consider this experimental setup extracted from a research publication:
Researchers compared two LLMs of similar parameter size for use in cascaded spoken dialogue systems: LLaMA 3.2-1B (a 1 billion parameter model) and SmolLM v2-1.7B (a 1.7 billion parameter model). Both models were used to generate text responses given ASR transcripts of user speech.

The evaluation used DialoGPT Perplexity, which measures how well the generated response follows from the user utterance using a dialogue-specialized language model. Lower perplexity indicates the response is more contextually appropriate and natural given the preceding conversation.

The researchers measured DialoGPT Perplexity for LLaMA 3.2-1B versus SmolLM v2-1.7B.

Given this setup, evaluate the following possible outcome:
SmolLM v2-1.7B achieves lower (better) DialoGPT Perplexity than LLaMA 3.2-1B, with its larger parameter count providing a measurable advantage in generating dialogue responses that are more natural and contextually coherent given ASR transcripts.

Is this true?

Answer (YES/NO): NO